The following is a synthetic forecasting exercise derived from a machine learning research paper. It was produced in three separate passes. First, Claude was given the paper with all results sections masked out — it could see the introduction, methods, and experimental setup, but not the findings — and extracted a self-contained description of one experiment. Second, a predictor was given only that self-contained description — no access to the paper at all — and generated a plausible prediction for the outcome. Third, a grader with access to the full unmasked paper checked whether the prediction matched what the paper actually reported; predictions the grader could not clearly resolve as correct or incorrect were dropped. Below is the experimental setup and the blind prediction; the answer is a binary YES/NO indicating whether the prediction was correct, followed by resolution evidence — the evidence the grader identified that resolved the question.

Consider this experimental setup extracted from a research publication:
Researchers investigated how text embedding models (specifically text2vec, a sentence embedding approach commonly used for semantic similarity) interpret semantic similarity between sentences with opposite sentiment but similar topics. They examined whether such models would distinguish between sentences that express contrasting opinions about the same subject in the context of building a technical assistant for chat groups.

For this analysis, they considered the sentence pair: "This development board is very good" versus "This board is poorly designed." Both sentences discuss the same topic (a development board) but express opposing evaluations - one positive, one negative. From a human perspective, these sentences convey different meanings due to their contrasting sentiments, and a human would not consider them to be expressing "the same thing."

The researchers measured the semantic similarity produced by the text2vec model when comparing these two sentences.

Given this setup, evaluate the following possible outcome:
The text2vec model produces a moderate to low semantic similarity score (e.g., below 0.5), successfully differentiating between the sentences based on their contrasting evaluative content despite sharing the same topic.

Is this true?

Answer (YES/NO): NO